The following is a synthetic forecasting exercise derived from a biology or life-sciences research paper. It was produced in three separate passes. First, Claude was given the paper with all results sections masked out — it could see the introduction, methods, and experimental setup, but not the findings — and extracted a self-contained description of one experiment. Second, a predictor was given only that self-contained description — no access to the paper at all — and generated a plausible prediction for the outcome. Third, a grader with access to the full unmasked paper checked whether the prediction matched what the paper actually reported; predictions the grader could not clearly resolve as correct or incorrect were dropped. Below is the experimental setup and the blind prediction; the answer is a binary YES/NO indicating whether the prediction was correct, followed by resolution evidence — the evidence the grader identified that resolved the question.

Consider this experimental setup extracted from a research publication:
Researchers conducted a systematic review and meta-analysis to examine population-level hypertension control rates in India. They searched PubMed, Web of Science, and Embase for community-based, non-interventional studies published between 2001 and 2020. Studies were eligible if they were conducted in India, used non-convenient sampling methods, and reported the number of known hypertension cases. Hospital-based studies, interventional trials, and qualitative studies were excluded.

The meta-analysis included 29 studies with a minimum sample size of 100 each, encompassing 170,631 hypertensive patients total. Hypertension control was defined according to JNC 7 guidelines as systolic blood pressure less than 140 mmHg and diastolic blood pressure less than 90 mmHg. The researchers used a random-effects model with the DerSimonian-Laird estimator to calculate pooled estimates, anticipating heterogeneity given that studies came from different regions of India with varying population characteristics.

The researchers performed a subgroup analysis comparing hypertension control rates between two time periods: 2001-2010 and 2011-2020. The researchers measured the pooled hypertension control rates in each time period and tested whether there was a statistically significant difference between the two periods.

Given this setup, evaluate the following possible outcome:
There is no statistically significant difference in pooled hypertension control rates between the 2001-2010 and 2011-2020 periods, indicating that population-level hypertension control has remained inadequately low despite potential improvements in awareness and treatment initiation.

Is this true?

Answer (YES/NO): YES